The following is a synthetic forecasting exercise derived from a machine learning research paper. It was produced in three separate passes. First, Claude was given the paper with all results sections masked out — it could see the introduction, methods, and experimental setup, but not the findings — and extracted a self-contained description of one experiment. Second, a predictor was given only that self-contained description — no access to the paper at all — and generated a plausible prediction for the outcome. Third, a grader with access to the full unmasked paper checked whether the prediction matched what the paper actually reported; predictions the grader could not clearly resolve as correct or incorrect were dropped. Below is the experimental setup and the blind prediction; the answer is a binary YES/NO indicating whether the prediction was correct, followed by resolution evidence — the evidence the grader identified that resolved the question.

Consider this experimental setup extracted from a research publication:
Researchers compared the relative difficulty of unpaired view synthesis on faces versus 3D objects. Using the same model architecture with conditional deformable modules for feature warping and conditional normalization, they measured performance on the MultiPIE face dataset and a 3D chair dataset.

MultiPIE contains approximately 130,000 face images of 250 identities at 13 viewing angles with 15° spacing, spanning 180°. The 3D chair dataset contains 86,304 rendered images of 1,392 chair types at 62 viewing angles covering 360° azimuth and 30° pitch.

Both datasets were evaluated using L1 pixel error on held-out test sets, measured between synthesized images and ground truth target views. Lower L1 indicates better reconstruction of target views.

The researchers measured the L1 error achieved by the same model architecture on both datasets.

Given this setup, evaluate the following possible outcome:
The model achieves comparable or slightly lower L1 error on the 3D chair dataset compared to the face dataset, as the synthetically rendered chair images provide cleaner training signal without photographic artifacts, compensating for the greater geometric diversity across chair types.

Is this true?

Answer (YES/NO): NO